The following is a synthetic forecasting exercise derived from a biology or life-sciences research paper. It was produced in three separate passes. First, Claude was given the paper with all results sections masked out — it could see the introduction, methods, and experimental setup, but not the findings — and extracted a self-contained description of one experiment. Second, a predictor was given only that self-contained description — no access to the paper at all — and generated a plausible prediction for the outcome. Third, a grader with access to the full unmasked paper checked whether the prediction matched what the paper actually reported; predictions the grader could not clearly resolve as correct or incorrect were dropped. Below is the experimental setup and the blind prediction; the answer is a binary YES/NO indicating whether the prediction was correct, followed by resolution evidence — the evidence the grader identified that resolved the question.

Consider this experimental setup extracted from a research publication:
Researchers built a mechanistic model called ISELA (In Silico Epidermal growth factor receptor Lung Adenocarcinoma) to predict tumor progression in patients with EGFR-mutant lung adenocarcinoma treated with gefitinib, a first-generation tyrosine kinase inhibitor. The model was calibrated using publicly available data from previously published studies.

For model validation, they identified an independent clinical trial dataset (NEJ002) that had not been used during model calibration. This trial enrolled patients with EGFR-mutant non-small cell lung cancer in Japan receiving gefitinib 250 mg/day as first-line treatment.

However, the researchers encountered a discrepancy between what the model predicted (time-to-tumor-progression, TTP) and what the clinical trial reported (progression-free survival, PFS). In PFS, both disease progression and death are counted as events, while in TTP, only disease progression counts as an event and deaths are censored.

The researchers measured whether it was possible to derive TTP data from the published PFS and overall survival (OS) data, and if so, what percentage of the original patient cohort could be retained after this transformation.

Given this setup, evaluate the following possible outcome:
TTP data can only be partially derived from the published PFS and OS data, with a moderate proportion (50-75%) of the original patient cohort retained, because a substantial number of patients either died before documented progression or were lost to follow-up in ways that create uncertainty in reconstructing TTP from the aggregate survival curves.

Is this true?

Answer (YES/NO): YES